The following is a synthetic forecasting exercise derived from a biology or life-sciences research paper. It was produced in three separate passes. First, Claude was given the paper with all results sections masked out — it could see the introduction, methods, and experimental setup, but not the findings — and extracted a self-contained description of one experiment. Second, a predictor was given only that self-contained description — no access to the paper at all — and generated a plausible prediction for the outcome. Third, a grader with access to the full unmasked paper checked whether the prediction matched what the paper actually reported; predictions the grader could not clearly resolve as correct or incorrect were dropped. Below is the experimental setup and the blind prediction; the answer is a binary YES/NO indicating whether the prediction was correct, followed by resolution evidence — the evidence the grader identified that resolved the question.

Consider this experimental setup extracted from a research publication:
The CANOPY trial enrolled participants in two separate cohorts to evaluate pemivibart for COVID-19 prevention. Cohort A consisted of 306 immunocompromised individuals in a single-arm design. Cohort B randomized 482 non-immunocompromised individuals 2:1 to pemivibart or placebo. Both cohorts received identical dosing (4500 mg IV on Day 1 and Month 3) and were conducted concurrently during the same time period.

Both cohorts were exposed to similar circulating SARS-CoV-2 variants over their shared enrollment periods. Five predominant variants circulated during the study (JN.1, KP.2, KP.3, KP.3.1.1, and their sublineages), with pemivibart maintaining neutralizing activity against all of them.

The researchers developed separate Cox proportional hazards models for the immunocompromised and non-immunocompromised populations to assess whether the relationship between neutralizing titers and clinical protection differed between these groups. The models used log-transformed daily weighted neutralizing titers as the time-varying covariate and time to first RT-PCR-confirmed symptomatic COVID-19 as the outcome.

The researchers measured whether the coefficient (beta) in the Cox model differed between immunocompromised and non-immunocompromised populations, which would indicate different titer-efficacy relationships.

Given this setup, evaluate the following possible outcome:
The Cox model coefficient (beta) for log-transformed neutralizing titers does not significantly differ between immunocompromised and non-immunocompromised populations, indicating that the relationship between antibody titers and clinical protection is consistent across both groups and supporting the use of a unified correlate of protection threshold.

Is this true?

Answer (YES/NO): NO